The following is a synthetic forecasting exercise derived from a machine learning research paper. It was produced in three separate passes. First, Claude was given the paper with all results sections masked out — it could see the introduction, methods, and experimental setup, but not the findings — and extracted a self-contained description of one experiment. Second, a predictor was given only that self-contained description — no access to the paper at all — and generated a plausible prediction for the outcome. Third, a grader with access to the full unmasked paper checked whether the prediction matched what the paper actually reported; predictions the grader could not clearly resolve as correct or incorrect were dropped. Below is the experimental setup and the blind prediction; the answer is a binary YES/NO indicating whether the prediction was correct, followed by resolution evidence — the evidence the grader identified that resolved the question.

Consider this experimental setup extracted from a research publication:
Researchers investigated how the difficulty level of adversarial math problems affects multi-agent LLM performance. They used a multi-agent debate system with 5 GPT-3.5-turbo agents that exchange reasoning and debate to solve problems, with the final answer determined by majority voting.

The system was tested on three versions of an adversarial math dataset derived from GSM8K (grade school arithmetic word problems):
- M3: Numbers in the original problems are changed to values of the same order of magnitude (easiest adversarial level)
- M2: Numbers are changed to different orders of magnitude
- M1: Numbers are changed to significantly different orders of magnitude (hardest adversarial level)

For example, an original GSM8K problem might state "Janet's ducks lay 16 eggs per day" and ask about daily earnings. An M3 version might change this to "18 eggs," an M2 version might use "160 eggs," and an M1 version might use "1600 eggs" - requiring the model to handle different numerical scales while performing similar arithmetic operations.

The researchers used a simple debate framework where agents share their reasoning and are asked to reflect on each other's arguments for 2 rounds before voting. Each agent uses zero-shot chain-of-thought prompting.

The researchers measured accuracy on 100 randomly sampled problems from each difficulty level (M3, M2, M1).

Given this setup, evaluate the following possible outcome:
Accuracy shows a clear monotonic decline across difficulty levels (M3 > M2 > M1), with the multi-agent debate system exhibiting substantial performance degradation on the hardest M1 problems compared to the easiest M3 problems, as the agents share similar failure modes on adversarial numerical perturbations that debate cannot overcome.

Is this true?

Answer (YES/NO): YES